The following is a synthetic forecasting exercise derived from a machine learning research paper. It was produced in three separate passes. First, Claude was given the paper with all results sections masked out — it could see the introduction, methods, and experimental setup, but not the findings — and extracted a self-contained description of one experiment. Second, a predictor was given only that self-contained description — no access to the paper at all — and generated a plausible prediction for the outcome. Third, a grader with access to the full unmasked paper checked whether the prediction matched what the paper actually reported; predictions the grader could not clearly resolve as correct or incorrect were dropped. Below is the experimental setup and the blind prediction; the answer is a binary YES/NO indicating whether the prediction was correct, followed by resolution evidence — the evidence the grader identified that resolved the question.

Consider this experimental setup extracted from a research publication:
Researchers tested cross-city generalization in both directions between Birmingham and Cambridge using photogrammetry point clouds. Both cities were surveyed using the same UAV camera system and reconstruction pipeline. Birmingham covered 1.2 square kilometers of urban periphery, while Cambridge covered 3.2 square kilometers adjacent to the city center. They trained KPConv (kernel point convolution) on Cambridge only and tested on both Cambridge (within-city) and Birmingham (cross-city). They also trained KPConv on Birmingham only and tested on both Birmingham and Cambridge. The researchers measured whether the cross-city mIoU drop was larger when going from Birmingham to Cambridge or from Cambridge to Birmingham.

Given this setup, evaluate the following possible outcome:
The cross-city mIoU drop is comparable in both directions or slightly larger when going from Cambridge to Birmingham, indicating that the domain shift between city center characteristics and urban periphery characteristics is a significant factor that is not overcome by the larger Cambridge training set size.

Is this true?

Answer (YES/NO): NO